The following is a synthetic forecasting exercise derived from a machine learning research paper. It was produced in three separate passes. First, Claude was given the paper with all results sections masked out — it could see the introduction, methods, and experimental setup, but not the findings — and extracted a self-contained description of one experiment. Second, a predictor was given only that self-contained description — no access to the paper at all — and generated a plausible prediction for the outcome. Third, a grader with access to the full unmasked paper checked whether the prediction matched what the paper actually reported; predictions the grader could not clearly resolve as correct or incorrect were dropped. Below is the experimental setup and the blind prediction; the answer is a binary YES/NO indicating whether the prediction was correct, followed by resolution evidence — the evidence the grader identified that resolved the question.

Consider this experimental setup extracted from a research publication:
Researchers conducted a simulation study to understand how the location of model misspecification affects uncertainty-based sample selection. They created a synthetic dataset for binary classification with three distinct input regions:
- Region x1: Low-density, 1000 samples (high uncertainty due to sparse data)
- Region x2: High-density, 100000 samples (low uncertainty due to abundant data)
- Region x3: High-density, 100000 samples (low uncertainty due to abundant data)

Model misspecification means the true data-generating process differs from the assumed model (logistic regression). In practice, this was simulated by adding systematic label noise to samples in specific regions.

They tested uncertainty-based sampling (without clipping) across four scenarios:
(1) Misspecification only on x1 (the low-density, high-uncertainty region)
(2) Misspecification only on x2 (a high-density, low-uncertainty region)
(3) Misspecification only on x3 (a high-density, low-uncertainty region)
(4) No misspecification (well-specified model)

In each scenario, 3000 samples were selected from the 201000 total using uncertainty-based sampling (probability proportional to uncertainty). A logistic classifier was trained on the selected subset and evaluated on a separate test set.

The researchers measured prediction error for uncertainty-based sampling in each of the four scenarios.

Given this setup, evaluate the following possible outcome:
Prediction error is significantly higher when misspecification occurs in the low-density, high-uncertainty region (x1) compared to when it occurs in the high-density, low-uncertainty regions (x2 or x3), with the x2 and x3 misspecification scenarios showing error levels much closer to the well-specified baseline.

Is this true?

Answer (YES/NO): YES